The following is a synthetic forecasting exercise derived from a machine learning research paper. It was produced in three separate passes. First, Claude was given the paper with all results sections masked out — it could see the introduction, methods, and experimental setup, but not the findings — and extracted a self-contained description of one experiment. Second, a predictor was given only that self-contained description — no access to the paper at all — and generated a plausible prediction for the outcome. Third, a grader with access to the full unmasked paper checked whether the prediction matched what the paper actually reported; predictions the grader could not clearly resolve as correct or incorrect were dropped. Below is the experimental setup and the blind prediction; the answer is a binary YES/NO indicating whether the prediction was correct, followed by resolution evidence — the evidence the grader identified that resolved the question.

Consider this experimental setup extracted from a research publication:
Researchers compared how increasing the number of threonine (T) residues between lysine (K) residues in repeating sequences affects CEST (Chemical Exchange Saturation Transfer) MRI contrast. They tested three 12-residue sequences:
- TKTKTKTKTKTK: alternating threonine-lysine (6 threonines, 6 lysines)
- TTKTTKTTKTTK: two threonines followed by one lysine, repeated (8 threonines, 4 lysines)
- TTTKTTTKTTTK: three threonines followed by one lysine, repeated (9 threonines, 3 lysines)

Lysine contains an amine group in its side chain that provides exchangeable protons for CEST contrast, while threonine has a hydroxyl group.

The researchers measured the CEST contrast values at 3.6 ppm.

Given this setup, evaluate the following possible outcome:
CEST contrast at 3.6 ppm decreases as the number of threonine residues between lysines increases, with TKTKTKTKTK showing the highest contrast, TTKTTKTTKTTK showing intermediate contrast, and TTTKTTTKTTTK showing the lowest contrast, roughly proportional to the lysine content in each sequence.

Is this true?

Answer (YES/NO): NO